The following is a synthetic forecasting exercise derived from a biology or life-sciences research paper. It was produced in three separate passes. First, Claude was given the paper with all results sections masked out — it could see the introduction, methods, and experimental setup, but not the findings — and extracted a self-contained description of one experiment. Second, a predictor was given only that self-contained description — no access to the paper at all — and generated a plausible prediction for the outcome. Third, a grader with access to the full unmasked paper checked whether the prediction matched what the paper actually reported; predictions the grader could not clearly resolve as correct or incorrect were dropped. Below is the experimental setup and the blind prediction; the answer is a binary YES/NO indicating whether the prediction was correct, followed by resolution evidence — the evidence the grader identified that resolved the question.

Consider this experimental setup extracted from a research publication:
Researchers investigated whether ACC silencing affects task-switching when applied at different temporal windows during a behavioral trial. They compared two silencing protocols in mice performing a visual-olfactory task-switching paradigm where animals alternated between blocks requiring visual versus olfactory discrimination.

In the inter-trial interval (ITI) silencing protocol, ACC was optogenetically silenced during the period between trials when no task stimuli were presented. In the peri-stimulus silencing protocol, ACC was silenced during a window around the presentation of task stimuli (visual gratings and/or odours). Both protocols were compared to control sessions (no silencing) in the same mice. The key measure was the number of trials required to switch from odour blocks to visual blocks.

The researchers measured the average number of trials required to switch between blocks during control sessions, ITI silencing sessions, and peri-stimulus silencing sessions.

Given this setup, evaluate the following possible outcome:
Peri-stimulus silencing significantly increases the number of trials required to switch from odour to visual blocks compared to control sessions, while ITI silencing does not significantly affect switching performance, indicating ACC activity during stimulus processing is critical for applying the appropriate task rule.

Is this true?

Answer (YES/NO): NO